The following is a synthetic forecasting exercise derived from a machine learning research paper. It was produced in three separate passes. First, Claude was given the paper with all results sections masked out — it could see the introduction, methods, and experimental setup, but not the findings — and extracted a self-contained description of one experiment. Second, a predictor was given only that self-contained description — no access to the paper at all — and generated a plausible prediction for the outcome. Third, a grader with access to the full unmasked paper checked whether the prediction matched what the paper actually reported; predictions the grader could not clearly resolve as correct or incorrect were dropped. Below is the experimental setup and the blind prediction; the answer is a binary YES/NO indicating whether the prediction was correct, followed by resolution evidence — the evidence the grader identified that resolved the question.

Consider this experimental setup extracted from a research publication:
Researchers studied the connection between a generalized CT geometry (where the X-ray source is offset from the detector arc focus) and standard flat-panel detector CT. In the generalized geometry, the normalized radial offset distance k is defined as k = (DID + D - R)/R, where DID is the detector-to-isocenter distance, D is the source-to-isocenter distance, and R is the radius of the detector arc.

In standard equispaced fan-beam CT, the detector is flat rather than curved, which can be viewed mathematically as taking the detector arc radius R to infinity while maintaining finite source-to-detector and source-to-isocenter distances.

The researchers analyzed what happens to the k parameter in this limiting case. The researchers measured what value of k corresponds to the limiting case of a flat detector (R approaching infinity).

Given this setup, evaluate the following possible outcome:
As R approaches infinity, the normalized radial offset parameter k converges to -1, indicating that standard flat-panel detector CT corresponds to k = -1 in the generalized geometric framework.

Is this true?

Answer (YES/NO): YES